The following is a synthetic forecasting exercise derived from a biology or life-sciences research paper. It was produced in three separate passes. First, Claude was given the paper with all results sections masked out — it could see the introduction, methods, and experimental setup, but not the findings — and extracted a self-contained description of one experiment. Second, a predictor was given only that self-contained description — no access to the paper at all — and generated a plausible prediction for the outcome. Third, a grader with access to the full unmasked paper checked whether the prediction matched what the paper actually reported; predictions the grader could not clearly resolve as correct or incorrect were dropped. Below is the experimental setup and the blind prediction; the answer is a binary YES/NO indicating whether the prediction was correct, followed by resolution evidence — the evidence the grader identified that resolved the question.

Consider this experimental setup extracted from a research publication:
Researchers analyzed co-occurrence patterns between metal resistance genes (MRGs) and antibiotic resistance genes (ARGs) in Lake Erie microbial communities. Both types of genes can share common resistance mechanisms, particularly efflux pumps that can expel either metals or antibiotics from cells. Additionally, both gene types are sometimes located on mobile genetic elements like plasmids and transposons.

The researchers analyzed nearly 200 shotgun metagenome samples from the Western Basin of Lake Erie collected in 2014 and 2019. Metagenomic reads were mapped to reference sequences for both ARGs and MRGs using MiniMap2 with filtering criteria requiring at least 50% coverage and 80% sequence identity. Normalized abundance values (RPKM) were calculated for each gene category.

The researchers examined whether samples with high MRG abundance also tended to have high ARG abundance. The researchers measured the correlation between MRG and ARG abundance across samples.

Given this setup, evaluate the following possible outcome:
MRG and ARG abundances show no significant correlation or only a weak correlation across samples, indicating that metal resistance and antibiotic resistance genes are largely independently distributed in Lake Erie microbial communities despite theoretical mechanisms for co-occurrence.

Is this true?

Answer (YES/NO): YES